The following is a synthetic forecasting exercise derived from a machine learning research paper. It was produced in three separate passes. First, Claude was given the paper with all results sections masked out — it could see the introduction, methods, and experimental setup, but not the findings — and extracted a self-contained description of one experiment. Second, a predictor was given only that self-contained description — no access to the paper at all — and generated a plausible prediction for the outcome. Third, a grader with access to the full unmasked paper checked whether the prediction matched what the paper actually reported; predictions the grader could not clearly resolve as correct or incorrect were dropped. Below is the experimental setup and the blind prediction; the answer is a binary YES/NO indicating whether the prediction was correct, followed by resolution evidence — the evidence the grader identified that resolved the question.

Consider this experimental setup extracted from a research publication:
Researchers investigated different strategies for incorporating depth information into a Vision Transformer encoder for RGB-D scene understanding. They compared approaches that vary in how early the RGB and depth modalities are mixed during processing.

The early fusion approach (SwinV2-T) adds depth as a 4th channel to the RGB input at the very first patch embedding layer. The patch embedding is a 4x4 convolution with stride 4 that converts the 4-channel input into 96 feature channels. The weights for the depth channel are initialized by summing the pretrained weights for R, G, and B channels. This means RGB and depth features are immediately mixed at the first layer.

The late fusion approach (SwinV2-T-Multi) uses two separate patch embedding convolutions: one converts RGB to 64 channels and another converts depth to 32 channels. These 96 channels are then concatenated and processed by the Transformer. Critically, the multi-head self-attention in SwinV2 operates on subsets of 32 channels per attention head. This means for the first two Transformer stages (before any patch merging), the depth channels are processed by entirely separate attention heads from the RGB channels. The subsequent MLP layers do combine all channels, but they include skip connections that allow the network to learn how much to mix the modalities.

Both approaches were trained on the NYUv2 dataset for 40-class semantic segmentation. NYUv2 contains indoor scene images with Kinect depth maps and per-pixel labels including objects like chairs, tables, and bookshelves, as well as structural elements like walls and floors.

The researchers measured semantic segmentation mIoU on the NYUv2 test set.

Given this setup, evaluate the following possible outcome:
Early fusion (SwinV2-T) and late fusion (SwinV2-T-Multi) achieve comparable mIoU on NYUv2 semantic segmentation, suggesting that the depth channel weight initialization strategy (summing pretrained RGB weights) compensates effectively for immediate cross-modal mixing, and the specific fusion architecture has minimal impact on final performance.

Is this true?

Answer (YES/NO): NO